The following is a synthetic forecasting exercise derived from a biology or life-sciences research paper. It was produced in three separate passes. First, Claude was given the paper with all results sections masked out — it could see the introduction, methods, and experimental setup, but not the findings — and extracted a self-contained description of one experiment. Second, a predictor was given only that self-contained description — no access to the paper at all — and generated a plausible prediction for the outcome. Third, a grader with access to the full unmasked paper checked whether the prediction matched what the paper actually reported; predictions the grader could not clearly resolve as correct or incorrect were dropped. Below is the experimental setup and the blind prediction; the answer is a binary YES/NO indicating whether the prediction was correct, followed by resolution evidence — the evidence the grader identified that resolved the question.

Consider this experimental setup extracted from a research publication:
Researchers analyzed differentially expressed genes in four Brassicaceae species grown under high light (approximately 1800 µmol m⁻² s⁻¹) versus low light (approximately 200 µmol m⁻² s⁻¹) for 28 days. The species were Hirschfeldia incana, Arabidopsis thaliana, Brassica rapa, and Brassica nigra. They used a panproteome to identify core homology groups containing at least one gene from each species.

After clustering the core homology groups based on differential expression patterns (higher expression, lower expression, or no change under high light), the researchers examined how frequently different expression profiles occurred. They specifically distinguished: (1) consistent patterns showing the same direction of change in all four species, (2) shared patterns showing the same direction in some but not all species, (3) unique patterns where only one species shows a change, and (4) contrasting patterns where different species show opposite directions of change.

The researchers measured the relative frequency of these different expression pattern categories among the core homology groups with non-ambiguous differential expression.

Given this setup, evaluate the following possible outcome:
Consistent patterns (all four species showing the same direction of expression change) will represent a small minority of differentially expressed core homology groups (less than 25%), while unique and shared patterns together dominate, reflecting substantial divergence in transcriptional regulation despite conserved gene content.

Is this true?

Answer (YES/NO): YES